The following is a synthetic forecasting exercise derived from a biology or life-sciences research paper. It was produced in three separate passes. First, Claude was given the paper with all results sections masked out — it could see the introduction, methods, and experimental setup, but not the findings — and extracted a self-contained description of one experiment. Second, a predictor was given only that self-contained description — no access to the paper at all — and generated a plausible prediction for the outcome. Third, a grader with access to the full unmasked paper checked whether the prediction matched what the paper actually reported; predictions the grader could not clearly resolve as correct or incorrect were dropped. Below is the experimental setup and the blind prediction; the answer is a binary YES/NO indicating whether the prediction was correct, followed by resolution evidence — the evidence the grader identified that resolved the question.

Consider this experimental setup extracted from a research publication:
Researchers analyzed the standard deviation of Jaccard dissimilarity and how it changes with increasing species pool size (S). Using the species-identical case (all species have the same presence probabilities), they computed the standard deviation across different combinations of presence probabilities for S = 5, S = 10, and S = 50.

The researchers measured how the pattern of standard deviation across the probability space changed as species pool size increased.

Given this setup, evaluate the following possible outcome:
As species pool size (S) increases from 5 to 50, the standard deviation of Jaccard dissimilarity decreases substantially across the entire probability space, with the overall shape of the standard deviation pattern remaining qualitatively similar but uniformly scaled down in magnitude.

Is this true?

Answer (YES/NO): NO